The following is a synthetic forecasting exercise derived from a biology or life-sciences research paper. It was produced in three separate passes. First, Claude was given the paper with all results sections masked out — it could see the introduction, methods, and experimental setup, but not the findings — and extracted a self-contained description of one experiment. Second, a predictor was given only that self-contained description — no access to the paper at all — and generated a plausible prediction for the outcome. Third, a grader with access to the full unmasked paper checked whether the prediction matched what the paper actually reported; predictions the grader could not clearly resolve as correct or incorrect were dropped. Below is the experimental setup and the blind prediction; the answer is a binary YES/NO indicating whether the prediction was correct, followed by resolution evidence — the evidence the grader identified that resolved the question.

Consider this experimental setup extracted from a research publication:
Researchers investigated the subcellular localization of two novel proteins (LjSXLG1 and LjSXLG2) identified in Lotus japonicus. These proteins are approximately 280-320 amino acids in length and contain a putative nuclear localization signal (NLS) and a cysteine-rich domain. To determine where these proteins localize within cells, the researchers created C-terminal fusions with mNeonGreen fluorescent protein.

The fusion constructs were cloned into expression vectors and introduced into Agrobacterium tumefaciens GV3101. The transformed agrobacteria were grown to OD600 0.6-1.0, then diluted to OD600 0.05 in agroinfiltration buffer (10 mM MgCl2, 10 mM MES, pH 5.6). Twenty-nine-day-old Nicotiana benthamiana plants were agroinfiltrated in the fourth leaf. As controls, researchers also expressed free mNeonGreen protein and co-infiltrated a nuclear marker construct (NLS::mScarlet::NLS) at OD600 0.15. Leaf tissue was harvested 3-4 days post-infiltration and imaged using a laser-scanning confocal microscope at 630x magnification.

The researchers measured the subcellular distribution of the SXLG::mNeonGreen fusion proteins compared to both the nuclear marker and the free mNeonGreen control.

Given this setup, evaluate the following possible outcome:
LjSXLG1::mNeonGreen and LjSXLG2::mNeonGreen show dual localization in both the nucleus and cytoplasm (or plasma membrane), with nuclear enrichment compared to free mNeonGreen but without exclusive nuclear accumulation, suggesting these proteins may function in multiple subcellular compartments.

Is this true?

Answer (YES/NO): NO